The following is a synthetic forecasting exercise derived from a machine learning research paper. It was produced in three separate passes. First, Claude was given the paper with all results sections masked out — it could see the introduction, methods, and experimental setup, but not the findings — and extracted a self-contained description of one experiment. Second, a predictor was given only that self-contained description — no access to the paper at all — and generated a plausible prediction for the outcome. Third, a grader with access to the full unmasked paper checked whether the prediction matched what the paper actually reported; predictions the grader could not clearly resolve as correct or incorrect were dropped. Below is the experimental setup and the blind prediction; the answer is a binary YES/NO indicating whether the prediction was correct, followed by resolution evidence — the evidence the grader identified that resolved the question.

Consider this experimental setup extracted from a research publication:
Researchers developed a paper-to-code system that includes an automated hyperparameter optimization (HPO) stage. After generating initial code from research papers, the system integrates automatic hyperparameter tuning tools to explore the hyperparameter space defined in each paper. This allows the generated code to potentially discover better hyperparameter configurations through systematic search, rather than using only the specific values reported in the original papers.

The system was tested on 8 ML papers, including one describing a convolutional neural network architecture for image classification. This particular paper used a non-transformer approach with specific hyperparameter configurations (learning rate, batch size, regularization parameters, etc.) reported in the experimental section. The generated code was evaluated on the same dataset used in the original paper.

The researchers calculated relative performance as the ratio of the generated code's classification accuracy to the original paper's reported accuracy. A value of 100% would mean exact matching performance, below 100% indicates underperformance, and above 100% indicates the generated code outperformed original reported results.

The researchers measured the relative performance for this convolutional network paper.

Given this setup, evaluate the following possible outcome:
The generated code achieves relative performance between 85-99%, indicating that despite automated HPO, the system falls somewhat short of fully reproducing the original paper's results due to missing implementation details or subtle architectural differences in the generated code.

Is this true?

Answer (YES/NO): NO